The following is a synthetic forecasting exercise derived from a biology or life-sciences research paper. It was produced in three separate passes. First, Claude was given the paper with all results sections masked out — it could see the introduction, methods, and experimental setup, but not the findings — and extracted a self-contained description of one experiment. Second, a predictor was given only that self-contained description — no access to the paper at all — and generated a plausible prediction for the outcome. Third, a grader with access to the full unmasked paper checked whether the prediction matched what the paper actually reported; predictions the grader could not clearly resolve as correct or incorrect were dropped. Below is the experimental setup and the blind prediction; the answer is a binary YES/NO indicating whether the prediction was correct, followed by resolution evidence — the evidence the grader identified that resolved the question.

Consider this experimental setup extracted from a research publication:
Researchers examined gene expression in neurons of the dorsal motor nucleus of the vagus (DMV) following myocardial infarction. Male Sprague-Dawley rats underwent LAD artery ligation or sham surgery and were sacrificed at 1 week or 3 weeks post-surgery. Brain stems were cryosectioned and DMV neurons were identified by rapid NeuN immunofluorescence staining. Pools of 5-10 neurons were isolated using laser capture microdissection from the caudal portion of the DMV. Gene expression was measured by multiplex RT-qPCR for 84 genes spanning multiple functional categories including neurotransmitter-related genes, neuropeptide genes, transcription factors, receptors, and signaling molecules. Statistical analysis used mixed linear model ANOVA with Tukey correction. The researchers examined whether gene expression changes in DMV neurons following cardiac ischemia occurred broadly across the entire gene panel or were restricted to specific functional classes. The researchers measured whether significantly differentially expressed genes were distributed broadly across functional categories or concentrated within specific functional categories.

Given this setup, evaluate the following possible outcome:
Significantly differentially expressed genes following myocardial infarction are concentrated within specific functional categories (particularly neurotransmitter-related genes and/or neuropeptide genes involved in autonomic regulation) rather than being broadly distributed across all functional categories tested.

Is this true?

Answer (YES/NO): NO